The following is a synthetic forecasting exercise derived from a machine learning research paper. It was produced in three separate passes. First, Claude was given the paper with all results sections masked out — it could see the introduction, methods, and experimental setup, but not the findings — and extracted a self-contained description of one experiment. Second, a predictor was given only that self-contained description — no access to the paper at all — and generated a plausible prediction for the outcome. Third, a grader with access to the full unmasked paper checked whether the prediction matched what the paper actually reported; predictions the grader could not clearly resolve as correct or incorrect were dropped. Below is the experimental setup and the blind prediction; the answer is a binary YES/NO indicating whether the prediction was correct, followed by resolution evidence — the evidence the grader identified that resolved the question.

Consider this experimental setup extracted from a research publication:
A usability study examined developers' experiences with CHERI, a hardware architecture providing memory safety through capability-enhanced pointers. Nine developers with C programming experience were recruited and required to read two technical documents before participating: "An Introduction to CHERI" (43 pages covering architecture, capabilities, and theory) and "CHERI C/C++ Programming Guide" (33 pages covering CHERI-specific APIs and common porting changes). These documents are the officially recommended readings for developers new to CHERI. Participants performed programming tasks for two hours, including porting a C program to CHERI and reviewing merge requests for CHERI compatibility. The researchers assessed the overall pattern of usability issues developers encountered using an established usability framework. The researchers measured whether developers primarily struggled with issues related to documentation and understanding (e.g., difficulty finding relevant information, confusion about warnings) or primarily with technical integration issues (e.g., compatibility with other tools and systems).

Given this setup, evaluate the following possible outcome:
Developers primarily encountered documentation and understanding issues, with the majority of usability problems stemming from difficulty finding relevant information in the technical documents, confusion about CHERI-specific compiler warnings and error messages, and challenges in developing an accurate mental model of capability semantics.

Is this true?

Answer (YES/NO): YES